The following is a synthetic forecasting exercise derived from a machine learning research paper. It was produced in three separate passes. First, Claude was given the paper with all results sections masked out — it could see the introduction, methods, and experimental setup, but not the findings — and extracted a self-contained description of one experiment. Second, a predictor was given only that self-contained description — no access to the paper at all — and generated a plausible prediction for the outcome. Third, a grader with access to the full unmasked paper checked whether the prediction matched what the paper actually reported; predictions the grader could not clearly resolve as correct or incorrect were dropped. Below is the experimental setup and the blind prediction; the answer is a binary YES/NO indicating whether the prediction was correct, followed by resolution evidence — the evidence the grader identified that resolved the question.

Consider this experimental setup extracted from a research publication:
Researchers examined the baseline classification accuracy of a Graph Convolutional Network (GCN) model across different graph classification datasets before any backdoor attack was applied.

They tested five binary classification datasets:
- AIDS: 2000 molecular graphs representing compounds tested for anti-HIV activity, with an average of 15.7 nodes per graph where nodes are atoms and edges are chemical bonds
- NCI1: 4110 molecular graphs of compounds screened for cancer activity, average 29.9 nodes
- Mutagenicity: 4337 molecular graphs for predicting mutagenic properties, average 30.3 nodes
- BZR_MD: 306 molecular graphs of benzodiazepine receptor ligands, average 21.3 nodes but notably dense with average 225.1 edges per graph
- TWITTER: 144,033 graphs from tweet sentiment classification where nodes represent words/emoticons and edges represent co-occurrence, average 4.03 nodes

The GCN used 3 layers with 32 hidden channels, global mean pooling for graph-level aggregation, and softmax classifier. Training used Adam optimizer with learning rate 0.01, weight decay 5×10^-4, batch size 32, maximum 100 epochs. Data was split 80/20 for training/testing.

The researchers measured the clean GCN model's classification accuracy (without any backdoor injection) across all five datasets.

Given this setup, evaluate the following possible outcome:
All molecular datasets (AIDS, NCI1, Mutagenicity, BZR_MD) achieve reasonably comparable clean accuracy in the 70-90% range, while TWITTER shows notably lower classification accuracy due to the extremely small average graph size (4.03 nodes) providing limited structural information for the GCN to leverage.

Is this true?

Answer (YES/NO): NO